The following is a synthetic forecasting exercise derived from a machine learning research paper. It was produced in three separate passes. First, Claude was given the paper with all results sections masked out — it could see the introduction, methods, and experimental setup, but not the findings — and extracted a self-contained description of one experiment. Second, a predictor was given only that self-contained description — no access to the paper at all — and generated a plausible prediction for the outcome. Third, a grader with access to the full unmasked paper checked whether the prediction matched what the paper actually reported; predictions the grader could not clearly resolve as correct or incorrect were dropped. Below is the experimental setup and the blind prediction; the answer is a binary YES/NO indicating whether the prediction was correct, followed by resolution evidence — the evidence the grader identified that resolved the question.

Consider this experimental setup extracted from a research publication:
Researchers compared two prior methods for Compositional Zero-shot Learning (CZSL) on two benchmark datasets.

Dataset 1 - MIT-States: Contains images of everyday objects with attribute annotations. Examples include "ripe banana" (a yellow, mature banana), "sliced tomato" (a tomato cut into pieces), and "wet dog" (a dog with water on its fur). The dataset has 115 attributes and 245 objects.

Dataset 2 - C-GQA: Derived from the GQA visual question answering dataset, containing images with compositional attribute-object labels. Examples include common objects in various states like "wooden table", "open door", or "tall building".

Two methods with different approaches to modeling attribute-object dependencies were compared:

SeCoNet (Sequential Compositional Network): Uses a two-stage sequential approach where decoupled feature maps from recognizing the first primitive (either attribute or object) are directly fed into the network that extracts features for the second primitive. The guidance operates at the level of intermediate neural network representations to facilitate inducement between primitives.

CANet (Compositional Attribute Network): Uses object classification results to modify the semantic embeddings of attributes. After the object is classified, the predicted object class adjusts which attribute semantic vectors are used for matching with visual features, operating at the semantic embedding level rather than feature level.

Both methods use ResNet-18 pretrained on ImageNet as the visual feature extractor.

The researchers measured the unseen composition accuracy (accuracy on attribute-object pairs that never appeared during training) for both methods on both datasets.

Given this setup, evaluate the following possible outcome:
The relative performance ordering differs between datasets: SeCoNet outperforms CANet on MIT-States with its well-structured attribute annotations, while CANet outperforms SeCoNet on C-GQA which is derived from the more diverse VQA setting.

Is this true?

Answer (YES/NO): NO